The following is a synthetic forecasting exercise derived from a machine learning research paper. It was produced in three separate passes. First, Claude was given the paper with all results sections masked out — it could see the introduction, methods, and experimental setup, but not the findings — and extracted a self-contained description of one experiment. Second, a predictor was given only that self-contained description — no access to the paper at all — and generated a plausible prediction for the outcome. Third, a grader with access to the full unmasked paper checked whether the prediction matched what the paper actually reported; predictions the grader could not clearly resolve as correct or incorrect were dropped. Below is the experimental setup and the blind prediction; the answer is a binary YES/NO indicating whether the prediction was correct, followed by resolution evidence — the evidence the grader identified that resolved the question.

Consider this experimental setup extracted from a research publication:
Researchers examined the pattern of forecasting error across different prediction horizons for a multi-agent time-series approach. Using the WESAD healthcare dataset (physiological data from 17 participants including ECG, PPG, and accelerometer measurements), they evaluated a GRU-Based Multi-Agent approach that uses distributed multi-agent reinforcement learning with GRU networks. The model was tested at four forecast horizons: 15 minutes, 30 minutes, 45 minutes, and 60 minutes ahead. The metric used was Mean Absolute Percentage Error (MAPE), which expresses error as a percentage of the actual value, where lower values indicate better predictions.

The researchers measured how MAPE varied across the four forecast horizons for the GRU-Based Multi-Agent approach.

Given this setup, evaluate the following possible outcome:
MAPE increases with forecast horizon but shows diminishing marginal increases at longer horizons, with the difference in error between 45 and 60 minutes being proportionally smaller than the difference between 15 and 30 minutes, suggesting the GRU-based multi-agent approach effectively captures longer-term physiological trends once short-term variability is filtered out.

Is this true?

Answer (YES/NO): NO